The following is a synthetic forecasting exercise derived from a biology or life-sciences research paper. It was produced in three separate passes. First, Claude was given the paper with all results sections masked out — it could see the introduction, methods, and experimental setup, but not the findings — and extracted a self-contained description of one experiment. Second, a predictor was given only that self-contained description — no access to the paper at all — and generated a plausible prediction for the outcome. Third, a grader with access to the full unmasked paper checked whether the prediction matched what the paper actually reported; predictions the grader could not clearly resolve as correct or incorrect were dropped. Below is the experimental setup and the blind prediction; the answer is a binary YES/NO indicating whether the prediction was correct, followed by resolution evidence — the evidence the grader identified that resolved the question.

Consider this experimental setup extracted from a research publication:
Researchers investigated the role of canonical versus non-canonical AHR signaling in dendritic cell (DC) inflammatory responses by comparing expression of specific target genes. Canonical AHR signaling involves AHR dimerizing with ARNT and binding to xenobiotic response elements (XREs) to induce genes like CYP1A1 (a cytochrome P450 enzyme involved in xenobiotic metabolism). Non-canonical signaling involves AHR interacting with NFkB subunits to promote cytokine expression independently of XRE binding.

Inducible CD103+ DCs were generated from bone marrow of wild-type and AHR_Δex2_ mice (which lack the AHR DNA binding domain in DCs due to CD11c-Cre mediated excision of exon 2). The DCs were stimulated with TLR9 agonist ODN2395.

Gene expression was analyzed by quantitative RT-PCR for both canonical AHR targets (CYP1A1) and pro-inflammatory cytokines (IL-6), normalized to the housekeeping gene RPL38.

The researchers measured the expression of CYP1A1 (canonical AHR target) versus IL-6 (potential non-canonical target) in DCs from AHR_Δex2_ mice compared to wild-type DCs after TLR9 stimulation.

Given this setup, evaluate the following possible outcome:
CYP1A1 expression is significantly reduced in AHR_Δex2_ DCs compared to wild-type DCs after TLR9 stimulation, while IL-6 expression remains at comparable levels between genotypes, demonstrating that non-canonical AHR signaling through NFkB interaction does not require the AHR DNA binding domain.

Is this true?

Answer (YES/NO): NO